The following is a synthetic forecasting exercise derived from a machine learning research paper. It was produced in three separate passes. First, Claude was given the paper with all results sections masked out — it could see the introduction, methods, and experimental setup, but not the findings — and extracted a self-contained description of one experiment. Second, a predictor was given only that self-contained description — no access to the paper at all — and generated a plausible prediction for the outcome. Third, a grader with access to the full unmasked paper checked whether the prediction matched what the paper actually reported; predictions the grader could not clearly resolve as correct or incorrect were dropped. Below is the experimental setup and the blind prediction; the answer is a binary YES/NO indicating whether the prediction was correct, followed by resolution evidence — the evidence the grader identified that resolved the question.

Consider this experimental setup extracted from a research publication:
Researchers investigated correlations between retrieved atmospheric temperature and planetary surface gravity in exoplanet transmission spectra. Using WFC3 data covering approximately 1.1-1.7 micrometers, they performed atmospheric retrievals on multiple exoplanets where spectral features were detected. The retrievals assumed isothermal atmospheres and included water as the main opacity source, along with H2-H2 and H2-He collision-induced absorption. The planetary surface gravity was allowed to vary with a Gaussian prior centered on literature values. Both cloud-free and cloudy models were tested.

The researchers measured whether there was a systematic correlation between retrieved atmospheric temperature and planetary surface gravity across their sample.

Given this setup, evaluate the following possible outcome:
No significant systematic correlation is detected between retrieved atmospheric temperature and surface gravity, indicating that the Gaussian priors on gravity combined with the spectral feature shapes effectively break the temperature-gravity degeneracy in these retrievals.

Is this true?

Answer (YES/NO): NO